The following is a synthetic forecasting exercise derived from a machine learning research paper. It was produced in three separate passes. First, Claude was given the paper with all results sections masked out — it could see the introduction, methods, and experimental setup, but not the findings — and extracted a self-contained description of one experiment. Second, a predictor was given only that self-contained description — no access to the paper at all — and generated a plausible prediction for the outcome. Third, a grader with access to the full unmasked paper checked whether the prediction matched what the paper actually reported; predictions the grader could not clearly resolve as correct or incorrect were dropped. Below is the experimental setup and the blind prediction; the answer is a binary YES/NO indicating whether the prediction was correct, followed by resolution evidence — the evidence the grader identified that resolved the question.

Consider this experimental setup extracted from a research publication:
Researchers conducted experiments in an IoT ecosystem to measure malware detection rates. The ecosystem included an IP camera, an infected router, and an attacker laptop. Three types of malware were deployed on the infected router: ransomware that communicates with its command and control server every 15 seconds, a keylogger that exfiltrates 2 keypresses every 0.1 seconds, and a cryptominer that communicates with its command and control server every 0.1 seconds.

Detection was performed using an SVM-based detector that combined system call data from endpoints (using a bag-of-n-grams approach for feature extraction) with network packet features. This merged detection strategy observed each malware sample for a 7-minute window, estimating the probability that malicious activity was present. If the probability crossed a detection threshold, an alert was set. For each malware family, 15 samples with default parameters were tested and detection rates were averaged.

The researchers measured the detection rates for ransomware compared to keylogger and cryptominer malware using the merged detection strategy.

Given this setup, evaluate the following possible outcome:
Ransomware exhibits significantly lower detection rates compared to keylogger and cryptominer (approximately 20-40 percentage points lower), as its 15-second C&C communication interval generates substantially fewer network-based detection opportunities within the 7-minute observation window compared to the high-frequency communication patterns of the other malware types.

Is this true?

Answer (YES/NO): NO